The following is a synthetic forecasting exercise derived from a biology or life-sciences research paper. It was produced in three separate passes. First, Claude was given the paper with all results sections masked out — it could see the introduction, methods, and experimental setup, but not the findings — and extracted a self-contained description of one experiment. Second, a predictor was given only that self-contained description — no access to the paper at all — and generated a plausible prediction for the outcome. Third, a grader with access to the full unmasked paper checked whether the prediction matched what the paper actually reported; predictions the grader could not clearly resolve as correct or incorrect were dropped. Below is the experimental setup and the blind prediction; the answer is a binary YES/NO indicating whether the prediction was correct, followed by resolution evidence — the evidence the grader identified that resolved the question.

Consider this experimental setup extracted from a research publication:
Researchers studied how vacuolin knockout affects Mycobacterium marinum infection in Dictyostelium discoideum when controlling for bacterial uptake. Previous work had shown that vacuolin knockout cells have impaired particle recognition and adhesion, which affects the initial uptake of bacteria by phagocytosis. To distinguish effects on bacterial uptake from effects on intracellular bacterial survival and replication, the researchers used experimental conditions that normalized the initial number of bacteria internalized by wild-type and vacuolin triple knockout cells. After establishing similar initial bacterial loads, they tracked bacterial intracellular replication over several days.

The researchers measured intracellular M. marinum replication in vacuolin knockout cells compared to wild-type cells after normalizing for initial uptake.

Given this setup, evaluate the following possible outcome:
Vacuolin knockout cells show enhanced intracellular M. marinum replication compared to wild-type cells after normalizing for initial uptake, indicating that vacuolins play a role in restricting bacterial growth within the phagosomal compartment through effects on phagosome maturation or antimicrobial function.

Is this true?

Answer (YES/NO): NO